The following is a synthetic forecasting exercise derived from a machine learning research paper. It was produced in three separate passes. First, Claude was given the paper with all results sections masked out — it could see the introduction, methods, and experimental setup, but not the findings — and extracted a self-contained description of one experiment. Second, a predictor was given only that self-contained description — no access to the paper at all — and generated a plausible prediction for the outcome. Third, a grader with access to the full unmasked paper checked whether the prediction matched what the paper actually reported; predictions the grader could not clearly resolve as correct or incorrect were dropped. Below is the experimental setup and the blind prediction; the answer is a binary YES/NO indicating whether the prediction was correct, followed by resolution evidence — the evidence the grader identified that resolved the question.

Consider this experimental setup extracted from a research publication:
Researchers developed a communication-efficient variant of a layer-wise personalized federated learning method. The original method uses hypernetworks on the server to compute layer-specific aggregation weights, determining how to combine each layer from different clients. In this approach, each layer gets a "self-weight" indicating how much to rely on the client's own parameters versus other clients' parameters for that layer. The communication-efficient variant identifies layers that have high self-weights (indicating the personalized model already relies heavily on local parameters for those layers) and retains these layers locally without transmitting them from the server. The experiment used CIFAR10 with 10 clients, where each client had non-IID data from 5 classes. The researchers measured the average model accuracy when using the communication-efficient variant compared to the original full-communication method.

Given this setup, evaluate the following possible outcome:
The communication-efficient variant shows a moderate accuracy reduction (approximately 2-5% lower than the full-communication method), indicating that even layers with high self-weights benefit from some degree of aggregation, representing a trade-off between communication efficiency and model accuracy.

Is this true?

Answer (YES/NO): NO